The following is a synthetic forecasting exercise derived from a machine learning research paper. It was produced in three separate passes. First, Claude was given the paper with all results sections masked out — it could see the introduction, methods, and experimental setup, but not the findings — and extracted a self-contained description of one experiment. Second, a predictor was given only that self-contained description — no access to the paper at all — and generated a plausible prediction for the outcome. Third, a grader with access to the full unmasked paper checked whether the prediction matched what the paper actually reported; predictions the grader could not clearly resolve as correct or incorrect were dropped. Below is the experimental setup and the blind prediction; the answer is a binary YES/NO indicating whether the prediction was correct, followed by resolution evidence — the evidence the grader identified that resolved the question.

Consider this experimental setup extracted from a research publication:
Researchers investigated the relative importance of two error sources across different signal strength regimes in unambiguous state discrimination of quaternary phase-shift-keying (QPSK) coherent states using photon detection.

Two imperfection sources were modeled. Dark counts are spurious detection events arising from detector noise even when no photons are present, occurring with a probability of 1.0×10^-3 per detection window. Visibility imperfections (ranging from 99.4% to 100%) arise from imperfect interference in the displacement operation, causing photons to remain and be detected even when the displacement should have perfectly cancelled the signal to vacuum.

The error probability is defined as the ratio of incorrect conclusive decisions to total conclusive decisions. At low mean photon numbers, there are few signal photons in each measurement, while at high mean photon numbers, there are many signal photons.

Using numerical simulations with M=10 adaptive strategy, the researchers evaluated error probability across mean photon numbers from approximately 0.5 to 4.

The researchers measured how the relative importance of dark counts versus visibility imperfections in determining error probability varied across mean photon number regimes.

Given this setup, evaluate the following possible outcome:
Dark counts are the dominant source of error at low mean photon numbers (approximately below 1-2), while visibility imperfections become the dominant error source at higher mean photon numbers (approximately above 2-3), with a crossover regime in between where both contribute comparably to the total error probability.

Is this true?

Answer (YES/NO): YES